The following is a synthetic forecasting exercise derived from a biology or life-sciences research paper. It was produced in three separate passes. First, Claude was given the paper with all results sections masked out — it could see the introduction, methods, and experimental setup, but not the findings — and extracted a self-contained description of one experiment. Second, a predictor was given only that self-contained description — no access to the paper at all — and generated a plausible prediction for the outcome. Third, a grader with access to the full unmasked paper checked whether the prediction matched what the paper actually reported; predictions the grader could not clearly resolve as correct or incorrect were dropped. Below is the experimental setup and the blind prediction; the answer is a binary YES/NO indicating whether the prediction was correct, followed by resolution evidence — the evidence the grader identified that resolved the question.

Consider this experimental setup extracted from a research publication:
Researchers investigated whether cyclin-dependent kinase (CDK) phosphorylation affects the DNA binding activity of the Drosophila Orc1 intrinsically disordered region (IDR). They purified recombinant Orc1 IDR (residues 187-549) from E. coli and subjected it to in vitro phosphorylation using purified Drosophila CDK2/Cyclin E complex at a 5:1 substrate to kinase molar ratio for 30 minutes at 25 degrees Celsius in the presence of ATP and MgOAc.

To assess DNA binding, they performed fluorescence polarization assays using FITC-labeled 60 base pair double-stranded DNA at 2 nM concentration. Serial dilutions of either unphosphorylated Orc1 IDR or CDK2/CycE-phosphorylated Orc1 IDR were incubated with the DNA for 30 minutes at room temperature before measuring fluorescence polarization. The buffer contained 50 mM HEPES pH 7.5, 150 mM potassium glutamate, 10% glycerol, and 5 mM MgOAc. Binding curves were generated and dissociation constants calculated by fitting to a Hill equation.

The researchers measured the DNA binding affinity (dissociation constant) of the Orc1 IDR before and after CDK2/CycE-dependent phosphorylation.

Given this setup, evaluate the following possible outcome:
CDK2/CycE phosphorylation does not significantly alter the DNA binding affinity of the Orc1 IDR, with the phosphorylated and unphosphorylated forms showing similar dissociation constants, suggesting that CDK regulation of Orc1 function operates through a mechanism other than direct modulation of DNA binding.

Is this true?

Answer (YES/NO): NO